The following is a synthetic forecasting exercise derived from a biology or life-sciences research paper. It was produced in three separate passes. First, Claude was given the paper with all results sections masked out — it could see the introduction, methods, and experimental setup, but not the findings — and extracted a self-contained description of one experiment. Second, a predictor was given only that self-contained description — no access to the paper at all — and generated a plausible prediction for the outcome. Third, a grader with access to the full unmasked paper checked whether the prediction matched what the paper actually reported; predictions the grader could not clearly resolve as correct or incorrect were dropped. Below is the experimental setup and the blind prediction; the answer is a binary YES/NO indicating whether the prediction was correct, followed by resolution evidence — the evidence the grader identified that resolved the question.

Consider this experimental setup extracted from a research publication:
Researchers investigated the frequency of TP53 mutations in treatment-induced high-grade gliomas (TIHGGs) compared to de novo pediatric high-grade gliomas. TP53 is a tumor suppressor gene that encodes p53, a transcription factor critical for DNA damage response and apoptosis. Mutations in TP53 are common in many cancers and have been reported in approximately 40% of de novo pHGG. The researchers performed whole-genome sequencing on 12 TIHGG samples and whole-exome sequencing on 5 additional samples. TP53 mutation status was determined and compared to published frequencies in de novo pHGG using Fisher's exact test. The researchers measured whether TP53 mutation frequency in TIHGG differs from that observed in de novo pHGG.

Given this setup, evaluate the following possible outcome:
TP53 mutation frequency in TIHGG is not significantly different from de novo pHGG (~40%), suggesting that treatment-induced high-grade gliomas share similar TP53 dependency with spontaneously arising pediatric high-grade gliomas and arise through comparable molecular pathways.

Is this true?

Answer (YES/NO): YES